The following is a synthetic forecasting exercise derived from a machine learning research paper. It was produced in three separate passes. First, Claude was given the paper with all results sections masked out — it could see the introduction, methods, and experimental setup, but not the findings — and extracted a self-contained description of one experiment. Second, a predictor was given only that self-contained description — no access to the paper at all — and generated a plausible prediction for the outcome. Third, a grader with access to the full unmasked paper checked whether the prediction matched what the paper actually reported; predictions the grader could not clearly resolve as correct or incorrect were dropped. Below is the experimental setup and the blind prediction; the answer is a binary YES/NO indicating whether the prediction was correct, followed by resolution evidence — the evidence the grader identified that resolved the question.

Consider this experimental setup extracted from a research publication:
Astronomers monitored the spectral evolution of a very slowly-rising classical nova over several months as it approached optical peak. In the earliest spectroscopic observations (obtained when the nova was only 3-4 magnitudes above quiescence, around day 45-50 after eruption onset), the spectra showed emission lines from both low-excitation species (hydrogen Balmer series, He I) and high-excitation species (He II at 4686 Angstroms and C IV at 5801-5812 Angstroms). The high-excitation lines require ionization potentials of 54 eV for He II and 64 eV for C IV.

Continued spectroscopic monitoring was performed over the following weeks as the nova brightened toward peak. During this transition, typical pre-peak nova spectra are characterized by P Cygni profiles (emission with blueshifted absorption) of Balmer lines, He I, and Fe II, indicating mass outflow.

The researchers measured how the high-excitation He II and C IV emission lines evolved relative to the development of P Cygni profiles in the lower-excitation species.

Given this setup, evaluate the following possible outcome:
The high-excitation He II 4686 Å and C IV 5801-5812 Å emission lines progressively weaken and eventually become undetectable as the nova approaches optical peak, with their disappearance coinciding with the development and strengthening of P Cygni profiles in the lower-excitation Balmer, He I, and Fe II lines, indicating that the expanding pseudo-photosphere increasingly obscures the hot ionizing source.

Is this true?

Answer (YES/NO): NO